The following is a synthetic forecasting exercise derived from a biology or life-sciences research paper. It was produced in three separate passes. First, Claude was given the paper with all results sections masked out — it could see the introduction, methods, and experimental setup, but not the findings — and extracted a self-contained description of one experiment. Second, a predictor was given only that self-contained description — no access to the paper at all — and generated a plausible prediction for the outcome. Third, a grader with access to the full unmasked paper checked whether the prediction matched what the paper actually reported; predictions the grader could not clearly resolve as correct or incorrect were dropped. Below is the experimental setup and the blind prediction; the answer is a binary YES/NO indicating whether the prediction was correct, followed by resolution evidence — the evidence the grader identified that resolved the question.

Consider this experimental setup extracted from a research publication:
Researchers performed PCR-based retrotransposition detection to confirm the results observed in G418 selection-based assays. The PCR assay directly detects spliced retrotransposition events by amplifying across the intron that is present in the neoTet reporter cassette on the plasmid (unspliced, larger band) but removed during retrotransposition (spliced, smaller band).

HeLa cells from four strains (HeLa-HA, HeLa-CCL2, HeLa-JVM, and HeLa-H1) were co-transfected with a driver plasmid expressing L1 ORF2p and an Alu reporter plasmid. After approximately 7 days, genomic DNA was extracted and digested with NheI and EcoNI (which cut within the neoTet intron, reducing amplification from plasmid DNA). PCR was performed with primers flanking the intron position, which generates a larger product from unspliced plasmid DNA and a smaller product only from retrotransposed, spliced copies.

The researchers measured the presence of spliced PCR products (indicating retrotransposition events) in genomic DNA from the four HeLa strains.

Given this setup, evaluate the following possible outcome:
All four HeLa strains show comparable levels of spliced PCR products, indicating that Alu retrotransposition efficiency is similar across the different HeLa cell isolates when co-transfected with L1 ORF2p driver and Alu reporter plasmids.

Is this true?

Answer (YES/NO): NO